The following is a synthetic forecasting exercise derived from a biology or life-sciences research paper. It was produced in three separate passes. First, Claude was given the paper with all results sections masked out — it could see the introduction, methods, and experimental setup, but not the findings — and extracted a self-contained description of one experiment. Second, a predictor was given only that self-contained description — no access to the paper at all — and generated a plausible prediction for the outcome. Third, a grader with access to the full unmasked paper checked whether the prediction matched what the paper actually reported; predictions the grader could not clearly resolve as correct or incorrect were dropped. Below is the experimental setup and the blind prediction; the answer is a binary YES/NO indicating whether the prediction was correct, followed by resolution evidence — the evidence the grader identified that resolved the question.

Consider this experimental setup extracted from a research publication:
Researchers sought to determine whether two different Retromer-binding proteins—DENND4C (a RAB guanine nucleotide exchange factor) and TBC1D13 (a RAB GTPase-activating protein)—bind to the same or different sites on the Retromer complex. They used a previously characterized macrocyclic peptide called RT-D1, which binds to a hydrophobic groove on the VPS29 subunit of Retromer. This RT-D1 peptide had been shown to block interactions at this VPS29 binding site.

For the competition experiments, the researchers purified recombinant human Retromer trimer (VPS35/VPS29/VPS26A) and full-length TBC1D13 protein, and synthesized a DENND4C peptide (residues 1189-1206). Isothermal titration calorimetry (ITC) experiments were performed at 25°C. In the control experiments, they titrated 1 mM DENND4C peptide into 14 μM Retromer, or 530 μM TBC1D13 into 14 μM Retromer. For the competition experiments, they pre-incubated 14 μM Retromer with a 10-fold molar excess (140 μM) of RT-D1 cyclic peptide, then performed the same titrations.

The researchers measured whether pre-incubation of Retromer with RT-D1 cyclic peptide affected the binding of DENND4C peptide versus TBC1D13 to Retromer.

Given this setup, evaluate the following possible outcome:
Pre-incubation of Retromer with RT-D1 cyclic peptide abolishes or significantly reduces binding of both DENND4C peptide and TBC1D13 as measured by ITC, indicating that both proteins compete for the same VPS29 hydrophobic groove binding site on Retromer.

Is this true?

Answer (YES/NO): YES